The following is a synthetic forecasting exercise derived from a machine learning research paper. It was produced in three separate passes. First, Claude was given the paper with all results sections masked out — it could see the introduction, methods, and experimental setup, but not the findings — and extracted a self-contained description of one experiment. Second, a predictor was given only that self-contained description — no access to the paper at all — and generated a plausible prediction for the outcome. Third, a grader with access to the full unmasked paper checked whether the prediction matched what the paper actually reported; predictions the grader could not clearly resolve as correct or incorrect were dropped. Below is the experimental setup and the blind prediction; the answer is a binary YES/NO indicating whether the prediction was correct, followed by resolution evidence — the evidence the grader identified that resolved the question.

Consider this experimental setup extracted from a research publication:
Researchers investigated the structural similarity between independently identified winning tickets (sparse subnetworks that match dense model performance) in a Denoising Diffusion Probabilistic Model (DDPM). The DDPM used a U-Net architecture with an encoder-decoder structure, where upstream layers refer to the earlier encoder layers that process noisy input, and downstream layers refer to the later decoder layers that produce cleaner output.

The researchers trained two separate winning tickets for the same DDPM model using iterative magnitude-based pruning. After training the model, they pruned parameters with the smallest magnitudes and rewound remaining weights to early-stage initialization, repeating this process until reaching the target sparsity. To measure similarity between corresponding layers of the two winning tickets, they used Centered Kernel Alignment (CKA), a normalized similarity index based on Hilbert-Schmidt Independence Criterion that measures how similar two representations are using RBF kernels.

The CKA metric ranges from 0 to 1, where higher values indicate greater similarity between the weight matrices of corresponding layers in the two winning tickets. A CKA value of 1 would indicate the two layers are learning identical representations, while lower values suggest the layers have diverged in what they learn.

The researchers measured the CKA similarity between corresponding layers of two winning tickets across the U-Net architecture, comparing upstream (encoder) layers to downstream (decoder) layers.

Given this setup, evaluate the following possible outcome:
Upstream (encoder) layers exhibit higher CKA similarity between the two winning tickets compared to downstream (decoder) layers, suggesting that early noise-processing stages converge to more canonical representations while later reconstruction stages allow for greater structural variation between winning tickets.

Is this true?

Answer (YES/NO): YES